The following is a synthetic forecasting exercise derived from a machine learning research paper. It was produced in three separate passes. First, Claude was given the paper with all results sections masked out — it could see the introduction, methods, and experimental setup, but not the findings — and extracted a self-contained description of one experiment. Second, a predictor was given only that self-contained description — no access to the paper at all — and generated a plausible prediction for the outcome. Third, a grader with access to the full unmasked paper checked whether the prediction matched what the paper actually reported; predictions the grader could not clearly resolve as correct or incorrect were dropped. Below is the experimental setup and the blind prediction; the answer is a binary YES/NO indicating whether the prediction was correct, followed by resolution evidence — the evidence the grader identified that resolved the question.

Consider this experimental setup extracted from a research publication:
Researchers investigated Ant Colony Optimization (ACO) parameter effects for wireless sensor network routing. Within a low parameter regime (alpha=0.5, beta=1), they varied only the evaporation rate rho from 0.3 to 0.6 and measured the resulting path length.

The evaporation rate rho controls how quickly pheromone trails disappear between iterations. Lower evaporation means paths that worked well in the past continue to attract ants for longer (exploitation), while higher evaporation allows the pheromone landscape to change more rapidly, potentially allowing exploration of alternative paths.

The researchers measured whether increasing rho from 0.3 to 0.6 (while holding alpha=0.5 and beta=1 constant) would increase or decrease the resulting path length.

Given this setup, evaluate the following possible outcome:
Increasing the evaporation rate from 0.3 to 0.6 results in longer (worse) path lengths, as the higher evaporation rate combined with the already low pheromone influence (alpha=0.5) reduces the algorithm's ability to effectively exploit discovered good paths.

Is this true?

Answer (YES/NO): YES